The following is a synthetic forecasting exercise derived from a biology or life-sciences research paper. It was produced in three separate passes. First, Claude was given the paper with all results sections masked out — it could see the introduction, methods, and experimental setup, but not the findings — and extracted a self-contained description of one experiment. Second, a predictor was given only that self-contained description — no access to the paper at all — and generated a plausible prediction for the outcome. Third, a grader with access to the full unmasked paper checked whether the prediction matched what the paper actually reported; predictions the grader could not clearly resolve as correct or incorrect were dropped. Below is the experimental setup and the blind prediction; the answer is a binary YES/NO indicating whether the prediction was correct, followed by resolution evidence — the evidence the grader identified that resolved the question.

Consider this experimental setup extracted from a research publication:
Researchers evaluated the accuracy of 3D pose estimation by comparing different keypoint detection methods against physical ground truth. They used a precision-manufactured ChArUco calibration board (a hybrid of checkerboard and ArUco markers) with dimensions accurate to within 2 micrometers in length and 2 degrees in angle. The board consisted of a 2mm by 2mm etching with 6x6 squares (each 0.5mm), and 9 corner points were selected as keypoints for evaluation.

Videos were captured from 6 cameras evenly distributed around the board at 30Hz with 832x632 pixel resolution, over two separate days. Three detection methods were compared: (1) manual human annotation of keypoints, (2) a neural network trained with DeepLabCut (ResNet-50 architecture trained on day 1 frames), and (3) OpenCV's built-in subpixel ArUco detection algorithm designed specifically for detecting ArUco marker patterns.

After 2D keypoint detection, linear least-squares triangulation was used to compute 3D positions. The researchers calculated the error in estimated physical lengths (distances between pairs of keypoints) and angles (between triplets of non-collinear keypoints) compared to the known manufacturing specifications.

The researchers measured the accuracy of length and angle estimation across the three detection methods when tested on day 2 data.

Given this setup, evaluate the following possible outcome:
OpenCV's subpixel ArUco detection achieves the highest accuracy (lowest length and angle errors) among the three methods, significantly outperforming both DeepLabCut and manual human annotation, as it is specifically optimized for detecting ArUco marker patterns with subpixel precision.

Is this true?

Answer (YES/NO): YES